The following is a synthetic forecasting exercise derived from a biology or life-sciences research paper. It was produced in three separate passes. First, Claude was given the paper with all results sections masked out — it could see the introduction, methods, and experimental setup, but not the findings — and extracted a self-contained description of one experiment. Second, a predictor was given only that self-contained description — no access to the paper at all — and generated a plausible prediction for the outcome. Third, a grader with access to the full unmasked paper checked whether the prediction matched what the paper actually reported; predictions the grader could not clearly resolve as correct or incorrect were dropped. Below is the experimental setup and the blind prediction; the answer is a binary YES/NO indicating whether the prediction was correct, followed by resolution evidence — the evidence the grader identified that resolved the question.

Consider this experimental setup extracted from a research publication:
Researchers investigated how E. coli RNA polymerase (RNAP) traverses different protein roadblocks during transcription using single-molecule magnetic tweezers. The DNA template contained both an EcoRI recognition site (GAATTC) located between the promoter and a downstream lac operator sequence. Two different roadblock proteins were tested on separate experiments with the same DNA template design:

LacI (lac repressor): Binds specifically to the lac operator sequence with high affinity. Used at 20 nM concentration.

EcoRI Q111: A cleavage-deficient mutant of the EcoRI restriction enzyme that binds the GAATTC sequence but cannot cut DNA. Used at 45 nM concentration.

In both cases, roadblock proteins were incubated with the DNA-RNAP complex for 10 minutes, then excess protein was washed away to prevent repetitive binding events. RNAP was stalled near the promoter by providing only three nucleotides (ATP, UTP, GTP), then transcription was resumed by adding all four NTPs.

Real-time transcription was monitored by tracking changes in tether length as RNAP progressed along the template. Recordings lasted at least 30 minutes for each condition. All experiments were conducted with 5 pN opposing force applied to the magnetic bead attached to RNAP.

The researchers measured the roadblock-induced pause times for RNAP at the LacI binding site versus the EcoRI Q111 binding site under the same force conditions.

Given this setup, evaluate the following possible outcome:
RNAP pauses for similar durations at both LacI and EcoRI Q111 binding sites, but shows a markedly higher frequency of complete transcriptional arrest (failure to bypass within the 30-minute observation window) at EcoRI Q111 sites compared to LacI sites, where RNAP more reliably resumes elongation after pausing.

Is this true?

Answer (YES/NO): YES